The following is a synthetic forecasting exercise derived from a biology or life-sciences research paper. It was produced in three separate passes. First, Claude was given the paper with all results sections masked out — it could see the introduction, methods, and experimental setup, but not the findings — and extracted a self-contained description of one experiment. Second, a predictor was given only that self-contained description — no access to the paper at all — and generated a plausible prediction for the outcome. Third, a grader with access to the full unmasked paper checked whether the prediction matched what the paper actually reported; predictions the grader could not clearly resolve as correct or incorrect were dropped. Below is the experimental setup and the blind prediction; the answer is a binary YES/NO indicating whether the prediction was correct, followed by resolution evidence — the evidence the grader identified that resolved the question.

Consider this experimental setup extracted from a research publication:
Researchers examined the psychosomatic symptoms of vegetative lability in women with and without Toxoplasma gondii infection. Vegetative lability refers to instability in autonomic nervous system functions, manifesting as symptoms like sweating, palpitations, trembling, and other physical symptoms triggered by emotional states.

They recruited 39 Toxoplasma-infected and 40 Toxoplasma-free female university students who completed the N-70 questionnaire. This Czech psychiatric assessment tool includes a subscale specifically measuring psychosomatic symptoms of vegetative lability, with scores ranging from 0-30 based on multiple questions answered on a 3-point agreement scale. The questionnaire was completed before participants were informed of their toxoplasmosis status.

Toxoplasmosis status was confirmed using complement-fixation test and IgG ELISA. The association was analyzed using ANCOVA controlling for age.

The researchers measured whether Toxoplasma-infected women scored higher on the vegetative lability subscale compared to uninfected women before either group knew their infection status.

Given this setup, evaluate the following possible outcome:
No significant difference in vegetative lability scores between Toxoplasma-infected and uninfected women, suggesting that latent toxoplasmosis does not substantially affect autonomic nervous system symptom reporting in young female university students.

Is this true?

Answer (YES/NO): YES